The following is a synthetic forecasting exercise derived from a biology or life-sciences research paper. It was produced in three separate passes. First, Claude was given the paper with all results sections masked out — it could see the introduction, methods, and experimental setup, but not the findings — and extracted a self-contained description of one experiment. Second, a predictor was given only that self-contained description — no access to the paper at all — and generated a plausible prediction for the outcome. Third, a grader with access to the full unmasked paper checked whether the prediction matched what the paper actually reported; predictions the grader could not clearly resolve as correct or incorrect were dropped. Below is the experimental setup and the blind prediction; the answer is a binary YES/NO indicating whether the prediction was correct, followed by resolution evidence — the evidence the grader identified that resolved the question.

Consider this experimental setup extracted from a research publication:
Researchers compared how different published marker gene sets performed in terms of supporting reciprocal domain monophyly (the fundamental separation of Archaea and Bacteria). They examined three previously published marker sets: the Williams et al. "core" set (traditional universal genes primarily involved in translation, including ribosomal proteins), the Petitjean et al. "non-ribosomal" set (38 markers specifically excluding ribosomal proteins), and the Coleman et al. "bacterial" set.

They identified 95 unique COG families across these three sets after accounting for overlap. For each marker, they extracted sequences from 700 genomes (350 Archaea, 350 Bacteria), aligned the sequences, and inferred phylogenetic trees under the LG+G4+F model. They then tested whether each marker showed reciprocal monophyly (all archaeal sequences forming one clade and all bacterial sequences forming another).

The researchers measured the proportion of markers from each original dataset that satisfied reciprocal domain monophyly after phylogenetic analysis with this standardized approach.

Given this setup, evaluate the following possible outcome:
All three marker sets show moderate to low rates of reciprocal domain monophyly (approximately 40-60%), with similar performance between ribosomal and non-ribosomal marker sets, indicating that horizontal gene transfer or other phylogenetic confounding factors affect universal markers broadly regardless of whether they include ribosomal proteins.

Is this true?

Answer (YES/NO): NO